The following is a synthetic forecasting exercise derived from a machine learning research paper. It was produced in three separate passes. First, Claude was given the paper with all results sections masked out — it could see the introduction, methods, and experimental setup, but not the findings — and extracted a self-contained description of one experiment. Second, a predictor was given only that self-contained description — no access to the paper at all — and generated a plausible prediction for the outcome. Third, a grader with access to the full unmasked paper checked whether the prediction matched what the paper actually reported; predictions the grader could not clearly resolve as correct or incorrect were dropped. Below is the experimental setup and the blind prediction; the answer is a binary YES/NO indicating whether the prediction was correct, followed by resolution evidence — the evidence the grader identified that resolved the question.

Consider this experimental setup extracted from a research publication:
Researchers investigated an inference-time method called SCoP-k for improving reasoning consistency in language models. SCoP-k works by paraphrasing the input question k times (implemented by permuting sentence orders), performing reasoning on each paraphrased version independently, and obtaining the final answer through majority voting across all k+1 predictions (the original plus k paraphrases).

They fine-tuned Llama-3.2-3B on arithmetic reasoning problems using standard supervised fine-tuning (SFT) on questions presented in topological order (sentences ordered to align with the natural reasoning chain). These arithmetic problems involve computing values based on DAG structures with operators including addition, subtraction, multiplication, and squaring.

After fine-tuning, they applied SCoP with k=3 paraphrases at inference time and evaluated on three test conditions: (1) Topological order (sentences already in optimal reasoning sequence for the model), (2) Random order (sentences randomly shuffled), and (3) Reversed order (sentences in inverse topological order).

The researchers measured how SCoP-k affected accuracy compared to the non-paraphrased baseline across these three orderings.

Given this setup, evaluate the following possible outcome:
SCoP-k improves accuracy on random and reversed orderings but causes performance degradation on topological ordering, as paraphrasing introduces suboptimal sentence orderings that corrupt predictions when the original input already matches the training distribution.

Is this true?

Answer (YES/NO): YES